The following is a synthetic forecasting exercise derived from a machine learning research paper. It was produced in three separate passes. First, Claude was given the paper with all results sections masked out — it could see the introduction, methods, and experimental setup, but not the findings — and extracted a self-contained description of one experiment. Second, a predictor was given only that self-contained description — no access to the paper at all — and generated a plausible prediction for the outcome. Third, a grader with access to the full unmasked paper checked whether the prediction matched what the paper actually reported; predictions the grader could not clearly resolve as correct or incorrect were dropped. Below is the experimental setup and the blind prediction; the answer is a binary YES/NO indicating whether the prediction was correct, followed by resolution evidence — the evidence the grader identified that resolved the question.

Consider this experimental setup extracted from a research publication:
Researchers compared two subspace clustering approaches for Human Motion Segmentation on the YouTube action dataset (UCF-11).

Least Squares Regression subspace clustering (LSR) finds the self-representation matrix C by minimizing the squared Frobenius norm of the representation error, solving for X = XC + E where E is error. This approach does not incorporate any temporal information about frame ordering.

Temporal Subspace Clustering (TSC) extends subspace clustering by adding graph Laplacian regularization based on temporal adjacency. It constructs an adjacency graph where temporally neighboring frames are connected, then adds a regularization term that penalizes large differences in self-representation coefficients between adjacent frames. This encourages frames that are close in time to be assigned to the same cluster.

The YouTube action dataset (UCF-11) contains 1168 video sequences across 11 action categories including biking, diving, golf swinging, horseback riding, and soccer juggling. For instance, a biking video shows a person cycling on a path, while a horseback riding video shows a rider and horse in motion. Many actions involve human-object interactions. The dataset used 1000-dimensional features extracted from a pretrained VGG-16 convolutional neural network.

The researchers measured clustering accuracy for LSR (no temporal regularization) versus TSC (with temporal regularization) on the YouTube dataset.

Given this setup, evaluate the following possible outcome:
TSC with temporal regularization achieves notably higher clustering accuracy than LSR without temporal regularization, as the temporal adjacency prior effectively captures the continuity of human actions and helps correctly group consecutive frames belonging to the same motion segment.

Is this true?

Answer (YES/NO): NO